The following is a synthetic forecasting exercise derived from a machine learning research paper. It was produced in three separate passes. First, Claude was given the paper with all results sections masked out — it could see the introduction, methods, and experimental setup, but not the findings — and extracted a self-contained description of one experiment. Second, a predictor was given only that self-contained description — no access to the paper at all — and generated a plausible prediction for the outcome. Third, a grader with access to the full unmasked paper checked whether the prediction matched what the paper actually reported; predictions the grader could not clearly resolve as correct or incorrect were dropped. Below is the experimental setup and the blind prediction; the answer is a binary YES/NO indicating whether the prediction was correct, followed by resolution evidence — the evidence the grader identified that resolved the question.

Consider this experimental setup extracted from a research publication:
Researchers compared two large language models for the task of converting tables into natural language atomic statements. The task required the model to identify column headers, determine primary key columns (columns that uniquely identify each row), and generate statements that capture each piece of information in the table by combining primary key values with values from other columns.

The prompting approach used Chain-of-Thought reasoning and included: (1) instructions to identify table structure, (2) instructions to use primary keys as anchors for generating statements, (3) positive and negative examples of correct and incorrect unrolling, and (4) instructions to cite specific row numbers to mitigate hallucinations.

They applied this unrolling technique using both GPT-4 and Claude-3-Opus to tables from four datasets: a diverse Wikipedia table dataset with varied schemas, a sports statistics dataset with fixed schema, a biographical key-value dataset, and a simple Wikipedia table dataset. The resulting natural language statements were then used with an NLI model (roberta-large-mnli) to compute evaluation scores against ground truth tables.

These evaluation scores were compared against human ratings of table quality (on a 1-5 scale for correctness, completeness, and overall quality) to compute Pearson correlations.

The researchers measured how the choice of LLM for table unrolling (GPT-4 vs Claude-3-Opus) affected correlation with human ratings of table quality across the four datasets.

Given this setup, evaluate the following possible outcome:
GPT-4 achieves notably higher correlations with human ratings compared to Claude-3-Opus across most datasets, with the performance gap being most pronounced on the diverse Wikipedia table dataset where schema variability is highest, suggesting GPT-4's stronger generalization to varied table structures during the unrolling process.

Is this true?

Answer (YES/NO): NO